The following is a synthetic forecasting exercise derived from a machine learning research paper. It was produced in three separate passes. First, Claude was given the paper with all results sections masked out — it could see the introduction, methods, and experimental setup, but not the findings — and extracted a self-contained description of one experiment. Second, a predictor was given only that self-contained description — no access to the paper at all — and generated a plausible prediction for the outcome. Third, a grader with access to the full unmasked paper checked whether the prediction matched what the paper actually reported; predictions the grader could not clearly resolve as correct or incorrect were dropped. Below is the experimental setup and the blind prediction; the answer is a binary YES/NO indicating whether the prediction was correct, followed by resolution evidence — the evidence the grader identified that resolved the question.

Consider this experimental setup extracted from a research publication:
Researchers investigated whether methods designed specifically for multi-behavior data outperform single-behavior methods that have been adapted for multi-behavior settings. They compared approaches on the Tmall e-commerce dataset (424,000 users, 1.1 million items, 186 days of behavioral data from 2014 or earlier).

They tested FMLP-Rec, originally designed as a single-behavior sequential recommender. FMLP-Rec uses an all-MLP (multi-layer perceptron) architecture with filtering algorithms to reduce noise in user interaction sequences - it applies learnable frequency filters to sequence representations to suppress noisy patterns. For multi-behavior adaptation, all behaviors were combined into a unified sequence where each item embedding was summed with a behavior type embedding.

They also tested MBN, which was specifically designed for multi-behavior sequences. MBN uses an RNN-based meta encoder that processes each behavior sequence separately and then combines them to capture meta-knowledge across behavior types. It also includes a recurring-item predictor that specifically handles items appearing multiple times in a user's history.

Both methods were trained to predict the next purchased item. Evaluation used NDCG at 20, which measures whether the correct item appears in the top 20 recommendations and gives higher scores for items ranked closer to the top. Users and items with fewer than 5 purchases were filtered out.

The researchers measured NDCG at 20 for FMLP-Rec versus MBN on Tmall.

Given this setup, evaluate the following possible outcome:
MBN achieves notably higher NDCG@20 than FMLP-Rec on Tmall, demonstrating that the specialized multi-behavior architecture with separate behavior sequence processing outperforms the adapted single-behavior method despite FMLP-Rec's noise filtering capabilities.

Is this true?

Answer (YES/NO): NO